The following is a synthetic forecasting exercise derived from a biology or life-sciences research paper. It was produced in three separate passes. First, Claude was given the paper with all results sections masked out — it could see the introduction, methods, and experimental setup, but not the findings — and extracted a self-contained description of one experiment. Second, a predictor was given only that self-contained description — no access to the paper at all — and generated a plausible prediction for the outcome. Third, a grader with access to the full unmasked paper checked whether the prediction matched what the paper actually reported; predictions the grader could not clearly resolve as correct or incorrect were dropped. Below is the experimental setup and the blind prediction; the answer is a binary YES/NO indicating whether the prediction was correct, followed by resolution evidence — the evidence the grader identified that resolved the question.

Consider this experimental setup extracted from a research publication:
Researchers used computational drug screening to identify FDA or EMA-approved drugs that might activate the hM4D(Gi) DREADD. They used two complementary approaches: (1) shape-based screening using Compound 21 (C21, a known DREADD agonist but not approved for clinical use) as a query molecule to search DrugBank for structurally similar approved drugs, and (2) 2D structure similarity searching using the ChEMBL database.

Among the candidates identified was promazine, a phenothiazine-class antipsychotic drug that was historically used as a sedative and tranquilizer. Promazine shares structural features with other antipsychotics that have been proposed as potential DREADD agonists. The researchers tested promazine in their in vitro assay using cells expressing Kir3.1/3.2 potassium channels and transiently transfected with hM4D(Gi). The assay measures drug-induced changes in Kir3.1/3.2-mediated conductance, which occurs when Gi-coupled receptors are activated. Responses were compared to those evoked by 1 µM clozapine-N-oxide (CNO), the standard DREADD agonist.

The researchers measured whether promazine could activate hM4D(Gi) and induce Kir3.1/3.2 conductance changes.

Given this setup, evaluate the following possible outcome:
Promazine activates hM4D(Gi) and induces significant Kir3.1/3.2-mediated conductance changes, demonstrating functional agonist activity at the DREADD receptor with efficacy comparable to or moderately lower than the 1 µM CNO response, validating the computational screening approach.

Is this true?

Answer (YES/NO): NO